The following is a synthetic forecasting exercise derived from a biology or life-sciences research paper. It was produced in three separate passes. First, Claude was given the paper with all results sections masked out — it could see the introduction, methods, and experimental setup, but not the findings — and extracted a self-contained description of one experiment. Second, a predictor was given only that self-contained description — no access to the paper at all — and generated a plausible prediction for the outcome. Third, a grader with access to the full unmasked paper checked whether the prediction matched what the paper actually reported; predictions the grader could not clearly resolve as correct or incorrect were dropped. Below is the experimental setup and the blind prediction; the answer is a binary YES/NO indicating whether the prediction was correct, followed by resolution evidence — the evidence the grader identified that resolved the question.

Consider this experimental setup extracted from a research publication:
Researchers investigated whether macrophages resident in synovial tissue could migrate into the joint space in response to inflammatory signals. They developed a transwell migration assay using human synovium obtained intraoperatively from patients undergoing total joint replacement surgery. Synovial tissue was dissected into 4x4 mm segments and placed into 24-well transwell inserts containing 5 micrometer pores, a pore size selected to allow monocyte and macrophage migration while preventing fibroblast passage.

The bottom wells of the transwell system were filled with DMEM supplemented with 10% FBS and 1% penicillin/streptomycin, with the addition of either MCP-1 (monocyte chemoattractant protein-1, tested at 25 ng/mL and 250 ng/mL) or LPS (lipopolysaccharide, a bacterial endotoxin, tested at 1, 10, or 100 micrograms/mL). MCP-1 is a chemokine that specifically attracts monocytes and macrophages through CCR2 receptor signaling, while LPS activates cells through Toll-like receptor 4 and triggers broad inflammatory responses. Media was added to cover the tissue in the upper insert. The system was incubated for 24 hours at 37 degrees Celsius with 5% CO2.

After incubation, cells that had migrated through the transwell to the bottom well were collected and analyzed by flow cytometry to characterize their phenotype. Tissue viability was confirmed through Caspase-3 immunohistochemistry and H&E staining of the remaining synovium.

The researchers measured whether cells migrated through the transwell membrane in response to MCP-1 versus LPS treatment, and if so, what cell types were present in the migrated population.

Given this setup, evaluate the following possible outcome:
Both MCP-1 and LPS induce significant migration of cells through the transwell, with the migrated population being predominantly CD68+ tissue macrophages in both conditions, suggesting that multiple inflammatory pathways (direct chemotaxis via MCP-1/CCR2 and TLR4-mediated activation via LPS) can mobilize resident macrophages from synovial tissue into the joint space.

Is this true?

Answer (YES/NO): NO